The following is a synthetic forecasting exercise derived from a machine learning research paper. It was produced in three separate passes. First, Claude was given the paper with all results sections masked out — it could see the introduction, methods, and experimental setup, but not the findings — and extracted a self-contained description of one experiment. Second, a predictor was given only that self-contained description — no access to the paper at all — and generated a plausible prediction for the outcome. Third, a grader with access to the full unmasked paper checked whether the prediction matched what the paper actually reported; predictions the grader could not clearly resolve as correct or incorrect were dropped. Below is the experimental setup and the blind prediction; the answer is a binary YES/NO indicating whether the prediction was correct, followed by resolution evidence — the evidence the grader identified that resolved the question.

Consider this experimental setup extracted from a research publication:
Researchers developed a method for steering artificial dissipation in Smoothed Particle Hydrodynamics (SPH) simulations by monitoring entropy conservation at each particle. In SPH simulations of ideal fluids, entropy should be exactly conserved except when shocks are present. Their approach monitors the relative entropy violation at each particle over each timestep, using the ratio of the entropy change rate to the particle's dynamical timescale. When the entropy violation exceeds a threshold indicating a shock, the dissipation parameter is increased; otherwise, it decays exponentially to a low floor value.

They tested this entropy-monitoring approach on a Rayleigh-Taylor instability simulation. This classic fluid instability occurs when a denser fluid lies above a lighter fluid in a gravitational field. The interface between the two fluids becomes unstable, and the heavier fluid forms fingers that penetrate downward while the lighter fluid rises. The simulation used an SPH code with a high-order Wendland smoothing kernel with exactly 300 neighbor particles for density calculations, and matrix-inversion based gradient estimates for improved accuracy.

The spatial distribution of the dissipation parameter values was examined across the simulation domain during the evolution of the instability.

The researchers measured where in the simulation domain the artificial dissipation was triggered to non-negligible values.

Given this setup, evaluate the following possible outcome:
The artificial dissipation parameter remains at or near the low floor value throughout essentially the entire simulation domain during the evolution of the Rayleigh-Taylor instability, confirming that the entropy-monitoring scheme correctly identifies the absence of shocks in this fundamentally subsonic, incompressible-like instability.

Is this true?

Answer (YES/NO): YES